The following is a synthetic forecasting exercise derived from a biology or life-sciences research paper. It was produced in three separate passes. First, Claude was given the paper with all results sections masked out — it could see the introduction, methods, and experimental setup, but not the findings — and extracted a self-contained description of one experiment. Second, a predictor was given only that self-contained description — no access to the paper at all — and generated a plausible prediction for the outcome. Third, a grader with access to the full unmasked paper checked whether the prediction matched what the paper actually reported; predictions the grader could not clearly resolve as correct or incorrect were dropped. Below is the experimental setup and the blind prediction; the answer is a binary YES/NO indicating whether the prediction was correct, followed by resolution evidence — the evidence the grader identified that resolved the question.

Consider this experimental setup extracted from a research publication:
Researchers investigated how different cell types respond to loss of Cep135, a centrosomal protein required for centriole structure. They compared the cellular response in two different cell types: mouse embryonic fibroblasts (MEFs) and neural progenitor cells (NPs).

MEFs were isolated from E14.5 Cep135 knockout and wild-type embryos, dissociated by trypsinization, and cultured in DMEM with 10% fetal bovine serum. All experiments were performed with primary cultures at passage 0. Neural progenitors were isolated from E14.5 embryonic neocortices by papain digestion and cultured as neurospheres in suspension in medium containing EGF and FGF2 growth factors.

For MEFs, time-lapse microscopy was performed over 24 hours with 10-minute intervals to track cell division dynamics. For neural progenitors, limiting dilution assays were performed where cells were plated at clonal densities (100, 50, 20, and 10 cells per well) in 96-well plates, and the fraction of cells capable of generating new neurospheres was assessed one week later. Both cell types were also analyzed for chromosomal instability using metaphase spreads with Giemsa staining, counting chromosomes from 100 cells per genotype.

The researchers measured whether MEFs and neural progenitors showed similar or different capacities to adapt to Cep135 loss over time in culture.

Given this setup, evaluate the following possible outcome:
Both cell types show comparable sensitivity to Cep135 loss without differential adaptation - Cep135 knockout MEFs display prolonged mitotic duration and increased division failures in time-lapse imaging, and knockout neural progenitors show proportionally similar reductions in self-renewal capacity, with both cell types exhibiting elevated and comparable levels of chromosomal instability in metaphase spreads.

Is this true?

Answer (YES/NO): NO